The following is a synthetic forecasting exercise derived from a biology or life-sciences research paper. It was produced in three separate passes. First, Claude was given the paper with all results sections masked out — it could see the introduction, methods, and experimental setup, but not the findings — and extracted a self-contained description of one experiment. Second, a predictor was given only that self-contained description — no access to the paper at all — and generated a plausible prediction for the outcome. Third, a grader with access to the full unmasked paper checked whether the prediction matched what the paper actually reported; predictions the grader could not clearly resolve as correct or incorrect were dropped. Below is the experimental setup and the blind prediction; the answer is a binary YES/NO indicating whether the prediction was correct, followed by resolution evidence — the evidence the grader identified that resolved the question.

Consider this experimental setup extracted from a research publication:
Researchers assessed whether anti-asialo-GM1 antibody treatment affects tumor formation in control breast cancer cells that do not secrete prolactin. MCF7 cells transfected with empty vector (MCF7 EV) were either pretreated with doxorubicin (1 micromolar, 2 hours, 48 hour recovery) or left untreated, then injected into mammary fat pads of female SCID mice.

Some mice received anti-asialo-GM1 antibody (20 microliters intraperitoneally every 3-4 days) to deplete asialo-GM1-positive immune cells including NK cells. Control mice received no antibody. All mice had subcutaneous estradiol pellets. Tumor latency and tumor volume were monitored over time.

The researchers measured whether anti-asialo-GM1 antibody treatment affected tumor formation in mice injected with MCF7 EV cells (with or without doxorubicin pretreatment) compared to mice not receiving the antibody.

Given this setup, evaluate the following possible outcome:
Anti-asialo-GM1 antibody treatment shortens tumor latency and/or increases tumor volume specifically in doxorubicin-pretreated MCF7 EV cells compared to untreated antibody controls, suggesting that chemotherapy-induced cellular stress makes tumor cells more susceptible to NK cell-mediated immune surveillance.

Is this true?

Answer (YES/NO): NO